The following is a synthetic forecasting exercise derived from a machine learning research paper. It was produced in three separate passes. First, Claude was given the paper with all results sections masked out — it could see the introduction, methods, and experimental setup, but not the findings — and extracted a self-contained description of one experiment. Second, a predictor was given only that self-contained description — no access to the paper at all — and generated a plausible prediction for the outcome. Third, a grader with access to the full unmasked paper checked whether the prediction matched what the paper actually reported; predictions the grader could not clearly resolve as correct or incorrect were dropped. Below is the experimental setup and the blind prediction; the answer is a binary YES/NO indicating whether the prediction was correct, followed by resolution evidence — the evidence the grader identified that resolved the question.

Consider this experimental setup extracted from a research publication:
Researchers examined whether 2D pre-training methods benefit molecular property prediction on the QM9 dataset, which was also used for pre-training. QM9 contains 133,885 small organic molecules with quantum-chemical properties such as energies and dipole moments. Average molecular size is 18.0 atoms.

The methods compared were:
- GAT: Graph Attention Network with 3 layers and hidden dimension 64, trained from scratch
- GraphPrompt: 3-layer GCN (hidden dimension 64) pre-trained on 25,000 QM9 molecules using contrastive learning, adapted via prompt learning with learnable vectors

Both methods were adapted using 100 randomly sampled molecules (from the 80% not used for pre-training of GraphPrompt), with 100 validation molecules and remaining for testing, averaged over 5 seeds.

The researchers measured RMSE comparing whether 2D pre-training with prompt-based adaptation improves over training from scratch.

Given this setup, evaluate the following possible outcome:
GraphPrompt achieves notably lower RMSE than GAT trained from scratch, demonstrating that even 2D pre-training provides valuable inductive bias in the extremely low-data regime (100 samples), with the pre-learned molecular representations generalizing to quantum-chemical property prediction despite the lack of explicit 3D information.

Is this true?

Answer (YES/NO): YES